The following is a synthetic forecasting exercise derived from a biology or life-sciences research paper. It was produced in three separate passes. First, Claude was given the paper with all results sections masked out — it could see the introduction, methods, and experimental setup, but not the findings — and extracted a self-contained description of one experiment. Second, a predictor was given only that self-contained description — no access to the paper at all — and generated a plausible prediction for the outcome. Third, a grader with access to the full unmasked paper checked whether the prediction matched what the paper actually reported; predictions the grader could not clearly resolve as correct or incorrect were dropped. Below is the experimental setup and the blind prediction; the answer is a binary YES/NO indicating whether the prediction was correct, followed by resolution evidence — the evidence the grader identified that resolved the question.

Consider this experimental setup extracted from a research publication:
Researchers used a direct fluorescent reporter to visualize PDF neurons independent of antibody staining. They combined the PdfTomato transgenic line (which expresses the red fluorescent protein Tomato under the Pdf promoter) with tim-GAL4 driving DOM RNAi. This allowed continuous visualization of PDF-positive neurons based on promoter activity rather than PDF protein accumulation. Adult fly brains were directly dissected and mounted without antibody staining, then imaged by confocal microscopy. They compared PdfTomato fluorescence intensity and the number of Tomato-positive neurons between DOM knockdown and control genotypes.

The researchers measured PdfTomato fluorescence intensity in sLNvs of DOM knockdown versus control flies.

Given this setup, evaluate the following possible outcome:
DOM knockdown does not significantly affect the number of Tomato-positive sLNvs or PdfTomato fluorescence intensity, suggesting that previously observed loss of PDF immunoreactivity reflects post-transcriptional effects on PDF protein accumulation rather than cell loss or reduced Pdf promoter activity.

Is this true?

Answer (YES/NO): NO